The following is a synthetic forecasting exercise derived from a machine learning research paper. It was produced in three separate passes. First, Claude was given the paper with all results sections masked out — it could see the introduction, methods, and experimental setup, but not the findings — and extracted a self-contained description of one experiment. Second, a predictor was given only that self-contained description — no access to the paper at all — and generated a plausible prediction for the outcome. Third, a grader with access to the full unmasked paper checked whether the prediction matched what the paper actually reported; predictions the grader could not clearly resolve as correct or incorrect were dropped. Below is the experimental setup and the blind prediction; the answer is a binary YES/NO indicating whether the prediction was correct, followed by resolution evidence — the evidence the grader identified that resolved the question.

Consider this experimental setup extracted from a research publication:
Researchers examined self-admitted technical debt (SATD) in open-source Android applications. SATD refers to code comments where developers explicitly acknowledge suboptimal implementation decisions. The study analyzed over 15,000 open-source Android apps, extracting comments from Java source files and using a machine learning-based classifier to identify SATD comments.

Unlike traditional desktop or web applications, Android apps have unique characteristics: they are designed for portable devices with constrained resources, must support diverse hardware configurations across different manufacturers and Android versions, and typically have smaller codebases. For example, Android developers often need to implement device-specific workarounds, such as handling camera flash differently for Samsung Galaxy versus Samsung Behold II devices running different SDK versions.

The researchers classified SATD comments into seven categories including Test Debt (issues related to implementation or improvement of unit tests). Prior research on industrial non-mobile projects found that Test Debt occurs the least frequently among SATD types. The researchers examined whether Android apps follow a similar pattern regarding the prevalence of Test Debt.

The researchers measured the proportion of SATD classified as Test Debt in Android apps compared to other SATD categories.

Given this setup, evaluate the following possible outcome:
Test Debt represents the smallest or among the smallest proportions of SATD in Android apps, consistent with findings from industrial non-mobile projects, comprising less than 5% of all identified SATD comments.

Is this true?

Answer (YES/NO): YES